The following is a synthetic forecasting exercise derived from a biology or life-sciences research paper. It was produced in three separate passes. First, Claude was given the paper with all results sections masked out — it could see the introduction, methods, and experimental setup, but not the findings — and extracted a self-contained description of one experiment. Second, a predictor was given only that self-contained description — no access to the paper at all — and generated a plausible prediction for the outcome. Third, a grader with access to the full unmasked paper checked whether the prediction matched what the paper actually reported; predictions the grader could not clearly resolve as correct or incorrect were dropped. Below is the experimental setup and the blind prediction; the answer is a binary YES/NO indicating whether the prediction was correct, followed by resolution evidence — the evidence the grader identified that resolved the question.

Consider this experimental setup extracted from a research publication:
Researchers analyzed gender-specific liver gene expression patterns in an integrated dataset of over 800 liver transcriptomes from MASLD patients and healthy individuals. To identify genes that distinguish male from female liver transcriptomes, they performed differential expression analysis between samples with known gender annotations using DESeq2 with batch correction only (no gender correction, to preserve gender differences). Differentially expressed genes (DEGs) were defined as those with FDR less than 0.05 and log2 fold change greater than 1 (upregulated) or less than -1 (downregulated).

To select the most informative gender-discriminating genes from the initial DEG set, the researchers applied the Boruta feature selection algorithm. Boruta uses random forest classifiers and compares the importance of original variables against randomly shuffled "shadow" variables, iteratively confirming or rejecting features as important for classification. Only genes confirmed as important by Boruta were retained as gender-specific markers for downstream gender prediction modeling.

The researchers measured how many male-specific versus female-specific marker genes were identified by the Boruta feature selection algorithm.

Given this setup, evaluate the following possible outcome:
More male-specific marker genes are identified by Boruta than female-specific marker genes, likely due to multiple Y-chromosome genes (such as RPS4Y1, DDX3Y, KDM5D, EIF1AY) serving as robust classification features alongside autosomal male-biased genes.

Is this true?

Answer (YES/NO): YES